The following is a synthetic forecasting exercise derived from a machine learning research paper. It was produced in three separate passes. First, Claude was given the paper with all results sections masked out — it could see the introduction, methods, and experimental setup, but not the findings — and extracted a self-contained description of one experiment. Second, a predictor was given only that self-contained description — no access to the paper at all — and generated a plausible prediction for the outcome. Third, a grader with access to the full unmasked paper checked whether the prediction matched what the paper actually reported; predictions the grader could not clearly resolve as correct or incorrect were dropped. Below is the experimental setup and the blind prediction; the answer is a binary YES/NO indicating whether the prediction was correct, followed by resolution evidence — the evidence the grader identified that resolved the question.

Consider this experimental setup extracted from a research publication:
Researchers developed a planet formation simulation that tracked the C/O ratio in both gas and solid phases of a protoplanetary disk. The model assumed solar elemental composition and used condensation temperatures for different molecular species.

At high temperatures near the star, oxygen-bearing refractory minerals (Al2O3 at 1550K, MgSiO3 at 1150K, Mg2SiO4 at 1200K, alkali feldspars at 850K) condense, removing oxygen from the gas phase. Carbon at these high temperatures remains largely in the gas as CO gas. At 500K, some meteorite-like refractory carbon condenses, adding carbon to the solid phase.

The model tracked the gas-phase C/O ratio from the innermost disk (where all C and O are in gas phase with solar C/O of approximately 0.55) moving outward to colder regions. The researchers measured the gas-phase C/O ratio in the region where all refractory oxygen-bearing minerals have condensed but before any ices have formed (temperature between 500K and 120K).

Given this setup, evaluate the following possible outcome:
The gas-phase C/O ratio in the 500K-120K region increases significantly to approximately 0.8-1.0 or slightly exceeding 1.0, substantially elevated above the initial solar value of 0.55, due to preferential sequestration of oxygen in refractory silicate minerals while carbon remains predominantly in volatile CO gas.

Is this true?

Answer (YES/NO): NO